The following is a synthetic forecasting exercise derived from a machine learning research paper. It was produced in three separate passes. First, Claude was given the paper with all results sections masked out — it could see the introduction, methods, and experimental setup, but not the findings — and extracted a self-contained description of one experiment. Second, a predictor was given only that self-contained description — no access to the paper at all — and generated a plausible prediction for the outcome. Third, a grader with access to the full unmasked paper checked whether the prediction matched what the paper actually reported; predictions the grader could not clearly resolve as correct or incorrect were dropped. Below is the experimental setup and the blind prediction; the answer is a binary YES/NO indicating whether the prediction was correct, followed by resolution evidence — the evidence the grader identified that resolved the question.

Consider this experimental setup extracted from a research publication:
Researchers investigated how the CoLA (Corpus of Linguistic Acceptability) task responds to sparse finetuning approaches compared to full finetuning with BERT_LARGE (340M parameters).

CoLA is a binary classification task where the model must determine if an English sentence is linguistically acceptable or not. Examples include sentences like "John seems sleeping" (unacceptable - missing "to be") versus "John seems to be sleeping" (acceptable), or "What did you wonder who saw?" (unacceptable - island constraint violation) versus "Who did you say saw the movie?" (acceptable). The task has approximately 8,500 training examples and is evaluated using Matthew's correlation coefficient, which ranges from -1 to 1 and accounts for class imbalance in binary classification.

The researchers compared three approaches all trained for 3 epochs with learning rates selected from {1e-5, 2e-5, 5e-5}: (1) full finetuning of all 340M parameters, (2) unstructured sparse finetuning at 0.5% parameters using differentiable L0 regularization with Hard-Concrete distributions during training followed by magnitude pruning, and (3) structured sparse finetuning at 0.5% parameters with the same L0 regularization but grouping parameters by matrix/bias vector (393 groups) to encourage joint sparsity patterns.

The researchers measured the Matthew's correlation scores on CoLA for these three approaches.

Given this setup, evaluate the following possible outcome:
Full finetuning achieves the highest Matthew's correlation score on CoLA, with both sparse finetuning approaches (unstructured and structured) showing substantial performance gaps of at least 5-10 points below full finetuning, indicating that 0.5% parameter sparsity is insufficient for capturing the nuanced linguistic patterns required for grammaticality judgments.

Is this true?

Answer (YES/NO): NO